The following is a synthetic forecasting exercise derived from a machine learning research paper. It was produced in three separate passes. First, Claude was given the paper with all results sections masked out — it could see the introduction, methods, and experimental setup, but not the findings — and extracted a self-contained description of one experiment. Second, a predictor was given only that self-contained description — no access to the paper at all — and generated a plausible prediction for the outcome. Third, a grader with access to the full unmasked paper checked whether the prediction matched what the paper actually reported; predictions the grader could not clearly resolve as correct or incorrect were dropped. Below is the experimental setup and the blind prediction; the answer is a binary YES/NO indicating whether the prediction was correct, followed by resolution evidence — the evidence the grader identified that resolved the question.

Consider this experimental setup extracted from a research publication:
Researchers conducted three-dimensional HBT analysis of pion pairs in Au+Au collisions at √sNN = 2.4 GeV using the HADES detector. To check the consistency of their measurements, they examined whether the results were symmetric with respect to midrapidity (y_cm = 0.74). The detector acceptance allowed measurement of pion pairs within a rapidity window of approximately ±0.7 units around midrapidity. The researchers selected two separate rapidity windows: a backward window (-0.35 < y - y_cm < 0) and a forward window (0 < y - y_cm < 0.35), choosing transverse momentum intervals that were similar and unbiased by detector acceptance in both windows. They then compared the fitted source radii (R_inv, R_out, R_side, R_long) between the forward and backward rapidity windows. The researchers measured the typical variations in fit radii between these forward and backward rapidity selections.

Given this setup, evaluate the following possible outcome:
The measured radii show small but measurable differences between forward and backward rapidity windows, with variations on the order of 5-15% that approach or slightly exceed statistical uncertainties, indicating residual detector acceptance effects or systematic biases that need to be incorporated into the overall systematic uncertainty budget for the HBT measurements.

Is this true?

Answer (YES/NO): NO